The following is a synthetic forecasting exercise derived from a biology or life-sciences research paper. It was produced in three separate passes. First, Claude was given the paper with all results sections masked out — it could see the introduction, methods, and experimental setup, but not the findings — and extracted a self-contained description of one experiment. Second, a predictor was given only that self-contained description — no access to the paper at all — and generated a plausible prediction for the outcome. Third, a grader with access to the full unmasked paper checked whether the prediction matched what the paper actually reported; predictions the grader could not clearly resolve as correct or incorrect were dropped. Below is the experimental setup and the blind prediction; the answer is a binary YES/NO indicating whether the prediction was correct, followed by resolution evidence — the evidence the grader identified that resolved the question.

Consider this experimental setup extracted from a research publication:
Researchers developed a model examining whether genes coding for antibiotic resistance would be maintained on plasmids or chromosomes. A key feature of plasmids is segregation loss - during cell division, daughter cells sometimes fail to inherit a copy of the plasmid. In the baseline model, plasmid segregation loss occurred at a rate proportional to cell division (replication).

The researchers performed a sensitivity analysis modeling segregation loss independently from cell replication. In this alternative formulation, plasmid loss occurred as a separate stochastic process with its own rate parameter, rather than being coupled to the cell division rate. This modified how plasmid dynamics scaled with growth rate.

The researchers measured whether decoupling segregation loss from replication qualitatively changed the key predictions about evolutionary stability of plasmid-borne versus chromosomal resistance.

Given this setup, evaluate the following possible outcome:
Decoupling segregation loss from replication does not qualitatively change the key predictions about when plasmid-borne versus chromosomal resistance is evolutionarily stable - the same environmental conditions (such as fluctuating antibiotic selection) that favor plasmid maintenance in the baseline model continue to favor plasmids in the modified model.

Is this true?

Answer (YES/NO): YES